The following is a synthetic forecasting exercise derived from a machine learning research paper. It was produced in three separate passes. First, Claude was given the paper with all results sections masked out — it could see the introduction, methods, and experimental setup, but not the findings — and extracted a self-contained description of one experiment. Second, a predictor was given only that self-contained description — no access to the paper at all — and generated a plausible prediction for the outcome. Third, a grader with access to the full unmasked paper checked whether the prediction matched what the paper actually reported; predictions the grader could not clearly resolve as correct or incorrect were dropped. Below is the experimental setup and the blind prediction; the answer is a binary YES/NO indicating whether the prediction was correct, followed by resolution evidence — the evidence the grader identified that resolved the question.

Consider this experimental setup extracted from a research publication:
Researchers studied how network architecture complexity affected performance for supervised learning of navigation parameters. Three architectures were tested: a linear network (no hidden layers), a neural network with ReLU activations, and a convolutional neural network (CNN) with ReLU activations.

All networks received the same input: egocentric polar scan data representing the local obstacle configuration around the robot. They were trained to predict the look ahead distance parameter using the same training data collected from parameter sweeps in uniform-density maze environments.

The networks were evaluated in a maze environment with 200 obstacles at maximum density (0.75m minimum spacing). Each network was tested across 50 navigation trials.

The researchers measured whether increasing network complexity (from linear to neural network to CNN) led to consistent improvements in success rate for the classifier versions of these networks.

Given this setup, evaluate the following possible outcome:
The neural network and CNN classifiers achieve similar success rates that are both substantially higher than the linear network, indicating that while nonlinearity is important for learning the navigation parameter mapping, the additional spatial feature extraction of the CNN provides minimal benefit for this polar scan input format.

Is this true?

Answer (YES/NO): NO